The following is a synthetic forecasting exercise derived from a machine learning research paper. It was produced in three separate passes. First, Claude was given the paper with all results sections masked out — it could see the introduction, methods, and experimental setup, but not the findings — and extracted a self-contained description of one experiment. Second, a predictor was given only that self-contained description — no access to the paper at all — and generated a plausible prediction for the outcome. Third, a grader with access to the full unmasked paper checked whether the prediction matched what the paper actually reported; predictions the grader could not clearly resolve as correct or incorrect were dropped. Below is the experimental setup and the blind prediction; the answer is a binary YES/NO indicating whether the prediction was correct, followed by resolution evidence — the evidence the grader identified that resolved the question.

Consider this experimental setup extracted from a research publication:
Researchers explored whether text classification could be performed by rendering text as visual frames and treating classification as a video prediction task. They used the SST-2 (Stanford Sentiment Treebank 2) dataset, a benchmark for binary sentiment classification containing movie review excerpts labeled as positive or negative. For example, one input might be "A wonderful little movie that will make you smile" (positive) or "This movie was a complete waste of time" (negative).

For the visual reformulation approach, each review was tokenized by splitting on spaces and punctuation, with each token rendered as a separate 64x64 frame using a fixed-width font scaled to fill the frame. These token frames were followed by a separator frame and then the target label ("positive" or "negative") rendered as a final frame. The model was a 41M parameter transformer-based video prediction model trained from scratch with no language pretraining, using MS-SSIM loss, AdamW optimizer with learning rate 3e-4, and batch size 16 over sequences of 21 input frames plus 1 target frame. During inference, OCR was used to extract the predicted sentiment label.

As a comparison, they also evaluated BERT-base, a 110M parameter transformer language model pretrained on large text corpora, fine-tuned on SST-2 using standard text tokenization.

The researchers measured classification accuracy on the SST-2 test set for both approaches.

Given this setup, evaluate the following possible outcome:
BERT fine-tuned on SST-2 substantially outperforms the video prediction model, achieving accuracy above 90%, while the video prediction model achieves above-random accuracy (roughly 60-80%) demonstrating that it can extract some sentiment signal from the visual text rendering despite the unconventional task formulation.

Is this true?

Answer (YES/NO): NO